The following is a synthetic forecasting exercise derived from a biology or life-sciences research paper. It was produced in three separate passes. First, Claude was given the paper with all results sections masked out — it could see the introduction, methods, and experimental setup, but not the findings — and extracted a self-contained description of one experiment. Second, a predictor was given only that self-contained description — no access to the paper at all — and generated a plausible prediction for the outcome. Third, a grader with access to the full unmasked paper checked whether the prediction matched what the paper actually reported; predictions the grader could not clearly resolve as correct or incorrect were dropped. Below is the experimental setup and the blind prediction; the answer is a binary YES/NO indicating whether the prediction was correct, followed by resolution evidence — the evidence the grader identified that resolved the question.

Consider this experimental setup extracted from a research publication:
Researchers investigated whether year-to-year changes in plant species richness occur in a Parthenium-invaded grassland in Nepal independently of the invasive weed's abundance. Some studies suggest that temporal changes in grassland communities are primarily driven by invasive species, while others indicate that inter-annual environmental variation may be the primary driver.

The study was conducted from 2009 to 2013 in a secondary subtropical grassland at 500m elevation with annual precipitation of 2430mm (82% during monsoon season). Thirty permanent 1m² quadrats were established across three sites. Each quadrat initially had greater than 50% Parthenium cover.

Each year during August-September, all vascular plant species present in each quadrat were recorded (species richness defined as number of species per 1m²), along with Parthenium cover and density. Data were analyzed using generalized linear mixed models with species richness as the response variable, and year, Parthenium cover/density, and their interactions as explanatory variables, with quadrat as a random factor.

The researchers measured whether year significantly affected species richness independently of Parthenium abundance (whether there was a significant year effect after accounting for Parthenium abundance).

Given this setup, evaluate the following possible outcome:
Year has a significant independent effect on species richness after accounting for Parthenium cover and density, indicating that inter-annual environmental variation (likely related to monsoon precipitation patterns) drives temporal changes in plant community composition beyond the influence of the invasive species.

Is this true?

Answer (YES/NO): YES